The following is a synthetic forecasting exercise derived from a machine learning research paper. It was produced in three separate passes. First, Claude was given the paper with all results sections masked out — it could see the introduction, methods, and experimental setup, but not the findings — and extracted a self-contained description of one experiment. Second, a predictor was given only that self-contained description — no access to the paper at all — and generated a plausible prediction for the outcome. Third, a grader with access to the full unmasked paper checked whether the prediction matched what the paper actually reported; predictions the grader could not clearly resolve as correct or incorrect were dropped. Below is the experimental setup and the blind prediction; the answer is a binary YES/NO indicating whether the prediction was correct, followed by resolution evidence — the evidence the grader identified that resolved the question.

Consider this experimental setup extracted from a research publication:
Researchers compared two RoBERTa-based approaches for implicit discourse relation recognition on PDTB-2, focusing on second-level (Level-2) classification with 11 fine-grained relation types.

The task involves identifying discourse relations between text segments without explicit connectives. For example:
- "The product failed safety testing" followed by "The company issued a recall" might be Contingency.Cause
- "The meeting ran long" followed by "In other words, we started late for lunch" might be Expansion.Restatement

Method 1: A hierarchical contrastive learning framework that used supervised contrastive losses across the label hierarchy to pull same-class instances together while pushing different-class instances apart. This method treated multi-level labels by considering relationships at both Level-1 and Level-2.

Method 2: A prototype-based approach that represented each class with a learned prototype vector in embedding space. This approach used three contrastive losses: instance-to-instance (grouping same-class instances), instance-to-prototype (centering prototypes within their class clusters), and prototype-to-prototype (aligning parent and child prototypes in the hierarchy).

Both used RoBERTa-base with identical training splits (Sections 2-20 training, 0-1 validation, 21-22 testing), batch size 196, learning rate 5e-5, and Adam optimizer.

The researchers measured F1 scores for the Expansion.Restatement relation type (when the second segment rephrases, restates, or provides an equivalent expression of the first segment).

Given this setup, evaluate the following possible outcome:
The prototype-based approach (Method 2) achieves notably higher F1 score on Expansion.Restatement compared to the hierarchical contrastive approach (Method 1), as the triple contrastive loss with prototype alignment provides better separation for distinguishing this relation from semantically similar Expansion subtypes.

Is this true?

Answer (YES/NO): NO